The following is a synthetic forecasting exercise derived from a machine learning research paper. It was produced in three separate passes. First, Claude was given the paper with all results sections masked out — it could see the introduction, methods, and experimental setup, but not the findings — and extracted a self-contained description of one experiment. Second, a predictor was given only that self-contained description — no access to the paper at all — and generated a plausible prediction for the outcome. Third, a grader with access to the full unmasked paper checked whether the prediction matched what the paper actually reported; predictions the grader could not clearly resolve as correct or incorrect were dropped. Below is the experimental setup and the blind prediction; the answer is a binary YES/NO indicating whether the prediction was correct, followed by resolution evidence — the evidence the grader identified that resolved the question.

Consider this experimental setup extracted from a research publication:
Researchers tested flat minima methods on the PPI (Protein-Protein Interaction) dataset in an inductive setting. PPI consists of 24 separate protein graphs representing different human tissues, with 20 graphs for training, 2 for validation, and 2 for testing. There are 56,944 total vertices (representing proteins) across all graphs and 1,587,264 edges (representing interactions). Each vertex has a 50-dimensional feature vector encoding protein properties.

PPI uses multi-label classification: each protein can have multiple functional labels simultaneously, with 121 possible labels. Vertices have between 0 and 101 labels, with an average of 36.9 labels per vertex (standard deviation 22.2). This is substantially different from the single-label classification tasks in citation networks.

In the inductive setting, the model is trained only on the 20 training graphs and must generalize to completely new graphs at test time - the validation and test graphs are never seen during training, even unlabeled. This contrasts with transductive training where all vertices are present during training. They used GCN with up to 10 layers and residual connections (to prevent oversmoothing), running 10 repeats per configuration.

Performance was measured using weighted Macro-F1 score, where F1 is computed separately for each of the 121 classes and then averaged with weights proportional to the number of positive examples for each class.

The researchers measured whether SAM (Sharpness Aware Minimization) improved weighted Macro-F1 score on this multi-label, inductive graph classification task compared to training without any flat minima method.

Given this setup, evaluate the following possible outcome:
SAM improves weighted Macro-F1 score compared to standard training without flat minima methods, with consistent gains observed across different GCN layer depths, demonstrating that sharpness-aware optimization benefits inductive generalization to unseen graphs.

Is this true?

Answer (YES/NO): NO